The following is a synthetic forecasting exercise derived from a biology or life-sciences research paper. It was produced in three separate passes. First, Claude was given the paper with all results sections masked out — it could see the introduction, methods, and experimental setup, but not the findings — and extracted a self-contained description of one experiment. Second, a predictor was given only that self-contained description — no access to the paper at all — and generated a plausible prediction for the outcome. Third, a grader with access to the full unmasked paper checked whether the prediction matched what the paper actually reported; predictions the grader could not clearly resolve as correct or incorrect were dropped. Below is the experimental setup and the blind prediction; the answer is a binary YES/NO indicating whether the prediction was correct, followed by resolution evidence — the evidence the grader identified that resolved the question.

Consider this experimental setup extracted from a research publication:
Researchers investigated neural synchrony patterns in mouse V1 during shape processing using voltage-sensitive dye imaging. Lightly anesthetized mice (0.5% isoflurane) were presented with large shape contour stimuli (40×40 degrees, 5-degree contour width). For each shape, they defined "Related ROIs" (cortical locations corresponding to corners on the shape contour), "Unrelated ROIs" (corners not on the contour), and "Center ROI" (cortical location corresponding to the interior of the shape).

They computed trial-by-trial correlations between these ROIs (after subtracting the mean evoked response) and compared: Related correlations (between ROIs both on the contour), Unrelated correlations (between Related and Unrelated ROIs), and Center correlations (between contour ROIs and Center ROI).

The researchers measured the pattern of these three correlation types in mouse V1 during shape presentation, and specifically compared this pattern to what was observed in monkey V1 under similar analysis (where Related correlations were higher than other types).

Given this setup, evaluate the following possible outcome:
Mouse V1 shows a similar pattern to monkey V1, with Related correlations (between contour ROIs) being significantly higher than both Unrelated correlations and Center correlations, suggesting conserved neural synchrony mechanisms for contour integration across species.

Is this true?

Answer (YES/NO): NO